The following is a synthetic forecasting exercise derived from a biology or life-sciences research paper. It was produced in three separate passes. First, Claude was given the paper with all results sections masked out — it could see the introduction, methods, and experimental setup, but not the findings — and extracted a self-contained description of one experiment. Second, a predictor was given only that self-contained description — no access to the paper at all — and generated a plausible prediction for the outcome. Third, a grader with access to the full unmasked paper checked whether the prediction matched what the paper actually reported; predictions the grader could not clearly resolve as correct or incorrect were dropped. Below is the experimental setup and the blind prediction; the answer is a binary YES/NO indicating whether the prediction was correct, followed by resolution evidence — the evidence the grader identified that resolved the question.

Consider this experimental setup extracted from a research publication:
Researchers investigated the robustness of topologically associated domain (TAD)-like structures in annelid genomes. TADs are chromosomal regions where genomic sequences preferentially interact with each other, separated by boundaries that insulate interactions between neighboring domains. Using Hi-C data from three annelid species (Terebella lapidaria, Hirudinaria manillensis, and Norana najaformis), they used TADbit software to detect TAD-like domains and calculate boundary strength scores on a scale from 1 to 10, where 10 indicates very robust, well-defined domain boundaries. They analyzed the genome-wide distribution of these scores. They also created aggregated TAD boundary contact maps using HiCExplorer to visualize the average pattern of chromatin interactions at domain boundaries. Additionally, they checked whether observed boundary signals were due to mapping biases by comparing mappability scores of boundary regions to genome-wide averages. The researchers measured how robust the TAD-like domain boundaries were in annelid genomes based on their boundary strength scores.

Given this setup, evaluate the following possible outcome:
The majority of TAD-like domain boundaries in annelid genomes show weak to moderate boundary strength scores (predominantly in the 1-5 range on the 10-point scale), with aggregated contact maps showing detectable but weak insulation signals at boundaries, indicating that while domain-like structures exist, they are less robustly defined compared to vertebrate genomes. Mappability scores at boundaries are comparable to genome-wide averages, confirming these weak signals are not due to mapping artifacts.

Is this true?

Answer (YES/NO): NO